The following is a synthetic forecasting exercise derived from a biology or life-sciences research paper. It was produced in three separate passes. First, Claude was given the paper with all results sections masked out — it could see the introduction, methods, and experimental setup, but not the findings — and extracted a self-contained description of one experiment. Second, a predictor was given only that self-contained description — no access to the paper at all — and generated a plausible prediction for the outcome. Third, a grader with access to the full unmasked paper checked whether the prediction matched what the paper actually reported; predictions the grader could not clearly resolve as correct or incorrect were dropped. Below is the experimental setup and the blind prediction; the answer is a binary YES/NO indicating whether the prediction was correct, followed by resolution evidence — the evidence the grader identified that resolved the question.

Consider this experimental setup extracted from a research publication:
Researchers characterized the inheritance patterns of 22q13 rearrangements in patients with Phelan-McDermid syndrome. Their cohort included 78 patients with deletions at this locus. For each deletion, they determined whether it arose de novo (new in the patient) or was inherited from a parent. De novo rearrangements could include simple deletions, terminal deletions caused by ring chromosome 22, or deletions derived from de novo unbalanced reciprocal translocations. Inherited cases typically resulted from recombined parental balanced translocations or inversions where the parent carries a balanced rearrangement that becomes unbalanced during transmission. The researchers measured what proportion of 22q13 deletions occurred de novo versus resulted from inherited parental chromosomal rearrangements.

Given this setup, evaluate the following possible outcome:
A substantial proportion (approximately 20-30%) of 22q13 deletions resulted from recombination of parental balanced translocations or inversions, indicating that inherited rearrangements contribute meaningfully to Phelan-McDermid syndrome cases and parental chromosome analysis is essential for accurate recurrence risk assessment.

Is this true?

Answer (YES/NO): NO